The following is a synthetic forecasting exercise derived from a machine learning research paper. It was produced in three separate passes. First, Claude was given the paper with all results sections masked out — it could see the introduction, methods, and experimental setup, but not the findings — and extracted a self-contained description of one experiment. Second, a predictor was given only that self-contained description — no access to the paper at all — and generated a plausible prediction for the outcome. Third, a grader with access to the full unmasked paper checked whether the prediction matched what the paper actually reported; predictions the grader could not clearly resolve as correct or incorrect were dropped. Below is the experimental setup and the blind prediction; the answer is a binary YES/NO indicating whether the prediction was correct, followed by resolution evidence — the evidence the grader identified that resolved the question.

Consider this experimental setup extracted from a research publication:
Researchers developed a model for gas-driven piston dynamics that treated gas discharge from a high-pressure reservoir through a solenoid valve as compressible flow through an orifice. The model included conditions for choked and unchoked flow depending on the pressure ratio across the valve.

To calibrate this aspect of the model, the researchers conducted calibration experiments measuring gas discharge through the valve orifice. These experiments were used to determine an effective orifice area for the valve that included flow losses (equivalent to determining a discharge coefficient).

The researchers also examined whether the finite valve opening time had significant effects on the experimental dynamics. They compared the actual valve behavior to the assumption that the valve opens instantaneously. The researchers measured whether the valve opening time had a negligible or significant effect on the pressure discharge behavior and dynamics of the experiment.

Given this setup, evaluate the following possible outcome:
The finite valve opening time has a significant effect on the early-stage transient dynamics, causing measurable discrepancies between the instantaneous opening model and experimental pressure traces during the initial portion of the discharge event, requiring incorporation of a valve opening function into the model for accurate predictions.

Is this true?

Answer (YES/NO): NO